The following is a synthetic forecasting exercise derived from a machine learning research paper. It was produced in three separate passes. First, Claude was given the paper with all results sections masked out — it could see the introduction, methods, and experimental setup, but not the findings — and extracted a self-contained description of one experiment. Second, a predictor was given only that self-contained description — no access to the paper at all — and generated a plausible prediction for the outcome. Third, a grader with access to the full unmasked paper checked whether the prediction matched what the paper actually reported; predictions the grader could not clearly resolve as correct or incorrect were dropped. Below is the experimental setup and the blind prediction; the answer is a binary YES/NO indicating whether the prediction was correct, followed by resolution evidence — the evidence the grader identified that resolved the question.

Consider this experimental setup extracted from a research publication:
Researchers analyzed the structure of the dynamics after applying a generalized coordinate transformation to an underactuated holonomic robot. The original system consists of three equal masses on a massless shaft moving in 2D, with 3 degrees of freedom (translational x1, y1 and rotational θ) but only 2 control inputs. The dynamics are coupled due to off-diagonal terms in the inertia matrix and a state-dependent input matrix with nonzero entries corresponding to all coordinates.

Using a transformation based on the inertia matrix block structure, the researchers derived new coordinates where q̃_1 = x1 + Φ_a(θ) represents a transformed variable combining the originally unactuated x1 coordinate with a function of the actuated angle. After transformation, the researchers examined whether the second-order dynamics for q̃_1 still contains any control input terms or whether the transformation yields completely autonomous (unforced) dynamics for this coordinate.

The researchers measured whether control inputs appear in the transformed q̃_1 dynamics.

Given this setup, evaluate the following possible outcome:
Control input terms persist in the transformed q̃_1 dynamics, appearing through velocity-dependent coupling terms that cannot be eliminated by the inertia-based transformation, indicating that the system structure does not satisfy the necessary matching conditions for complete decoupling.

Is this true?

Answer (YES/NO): NO